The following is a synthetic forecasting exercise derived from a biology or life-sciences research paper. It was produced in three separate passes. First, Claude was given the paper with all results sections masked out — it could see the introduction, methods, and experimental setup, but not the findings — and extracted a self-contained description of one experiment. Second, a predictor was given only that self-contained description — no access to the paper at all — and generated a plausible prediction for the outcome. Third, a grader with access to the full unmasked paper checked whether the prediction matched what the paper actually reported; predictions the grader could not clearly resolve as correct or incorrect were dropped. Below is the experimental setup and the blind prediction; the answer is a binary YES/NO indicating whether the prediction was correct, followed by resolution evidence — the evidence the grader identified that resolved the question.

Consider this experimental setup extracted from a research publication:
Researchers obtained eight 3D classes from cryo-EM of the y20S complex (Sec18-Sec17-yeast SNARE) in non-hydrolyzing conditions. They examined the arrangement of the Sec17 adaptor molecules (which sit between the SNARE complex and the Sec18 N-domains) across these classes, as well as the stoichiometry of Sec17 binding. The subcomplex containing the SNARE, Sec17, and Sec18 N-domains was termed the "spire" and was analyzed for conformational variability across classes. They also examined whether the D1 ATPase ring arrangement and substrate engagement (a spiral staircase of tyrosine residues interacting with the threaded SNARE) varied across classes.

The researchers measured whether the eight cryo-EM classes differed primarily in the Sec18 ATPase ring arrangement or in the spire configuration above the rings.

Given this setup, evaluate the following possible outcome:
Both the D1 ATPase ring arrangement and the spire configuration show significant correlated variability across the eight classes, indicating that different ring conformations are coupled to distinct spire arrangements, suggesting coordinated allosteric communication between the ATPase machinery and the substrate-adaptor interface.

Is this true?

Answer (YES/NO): NO